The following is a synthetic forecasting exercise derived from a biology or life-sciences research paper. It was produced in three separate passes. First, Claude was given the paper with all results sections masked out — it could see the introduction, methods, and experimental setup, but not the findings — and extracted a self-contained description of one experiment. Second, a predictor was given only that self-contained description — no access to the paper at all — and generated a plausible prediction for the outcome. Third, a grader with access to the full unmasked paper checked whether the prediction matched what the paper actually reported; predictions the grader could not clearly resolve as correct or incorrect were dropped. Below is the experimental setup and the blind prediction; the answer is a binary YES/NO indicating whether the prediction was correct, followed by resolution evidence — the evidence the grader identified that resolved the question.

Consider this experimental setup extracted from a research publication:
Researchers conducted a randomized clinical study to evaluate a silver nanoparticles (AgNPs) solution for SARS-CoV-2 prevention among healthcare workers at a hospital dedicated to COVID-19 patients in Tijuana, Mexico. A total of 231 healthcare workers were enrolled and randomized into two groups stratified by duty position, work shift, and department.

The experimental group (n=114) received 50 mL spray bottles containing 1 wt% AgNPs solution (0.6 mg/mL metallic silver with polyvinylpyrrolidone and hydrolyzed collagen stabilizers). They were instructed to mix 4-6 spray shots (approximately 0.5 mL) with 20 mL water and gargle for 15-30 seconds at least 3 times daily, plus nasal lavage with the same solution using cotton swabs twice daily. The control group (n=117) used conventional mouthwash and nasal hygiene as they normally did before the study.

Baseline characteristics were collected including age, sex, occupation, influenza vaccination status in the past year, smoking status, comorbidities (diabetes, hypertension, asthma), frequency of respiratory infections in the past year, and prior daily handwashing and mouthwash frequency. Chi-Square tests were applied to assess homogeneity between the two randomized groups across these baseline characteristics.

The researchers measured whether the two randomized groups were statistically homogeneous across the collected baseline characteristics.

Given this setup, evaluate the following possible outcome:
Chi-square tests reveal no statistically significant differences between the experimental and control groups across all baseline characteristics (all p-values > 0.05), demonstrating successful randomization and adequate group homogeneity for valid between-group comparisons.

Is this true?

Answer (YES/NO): NO